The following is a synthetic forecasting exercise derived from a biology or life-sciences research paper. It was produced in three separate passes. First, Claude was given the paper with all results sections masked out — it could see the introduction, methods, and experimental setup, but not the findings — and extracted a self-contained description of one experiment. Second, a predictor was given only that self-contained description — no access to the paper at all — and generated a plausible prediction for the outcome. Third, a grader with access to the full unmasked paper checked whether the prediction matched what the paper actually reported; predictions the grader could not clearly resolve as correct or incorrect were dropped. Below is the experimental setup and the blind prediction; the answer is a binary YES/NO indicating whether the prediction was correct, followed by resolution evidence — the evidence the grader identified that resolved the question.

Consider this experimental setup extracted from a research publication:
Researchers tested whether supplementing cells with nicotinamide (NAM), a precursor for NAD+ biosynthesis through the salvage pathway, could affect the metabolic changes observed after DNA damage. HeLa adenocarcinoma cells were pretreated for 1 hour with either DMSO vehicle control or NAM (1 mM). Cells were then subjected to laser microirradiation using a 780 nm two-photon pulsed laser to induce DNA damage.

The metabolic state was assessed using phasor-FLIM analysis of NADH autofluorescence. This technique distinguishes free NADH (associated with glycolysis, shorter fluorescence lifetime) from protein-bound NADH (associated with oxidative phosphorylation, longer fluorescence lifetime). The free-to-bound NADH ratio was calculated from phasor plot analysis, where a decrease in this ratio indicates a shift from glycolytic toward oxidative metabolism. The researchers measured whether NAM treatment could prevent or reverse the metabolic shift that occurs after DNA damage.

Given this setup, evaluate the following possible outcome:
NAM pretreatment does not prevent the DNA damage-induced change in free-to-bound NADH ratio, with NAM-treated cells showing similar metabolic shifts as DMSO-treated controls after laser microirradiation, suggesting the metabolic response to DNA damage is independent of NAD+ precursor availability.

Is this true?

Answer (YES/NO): NO